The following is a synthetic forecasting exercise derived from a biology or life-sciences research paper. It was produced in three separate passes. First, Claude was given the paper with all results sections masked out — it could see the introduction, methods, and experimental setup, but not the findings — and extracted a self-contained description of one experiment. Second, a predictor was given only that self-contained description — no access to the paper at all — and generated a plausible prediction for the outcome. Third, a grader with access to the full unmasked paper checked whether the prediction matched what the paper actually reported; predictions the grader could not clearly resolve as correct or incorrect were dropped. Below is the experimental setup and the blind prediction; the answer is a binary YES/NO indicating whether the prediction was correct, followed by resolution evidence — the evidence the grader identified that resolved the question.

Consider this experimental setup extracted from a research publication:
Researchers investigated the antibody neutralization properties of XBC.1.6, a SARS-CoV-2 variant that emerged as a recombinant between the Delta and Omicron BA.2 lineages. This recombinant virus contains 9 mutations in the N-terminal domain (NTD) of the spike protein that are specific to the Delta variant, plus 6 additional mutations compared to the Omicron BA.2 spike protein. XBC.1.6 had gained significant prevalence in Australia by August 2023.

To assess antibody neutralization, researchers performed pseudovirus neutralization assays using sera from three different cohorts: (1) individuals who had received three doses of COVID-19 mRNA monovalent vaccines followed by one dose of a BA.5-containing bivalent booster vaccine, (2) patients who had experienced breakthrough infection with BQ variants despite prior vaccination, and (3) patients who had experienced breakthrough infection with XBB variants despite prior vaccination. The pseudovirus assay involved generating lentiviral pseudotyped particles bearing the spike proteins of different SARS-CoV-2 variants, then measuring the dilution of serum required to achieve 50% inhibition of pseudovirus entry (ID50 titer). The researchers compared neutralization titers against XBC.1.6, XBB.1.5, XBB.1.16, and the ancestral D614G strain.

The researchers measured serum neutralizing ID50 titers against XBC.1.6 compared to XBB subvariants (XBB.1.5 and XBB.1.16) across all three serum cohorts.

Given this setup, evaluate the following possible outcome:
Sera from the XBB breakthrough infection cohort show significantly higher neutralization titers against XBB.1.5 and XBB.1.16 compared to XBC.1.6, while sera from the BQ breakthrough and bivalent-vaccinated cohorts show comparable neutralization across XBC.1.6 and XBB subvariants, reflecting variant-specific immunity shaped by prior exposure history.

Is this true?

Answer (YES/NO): NO